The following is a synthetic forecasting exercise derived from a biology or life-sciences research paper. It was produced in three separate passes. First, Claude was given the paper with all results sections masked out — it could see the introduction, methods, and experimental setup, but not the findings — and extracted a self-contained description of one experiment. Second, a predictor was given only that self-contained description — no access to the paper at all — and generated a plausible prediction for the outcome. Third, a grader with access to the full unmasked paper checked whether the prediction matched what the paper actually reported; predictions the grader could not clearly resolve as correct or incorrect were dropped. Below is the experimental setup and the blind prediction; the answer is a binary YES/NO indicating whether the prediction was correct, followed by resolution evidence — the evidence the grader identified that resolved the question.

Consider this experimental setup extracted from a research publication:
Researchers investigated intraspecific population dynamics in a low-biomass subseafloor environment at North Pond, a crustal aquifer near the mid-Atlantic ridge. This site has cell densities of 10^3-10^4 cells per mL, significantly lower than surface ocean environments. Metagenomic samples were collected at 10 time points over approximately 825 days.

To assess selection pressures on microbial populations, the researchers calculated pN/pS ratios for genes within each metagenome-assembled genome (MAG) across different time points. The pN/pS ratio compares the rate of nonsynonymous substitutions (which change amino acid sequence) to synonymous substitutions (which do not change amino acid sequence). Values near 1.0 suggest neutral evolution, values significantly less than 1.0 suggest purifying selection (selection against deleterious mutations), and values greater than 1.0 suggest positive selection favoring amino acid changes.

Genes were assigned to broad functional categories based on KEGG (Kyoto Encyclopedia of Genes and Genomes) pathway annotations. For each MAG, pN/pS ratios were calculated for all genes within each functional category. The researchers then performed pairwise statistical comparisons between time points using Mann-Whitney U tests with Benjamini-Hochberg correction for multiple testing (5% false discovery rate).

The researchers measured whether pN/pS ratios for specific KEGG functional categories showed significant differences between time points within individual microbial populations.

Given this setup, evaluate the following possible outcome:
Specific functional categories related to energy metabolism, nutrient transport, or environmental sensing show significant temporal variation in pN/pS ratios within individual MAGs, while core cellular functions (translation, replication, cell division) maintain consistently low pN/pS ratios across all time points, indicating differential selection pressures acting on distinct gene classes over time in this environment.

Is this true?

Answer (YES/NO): NO